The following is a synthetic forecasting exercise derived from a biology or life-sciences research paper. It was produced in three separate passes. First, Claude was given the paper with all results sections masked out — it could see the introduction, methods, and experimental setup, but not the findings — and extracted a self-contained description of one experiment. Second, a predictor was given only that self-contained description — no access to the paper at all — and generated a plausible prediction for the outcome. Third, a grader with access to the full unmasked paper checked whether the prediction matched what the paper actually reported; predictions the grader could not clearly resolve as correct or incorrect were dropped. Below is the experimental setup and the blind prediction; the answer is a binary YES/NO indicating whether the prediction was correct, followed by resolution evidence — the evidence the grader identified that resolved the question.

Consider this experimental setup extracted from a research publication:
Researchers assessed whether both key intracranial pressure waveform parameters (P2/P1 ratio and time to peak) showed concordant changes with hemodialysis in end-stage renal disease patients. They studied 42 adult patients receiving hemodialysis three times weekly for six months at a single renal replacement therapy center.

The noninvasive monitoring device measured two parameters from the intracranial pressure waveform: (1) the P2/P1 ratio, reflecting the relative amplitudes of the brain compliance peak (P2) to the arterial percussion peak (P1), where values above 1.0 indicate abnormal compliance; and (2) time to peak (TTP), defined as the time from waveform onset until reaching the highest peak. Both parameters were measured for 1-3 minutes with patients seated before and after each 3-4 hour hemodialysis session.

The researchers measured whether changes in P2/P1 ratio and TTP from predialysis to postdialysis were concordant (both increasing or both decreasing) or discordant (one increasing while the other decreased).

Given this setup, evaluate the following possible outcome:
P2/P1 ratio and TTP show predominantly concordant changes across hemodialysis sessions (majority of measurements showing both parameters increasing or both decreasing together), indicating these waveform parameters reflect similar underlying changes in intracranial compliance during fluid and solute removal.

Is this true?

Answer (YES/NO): YES